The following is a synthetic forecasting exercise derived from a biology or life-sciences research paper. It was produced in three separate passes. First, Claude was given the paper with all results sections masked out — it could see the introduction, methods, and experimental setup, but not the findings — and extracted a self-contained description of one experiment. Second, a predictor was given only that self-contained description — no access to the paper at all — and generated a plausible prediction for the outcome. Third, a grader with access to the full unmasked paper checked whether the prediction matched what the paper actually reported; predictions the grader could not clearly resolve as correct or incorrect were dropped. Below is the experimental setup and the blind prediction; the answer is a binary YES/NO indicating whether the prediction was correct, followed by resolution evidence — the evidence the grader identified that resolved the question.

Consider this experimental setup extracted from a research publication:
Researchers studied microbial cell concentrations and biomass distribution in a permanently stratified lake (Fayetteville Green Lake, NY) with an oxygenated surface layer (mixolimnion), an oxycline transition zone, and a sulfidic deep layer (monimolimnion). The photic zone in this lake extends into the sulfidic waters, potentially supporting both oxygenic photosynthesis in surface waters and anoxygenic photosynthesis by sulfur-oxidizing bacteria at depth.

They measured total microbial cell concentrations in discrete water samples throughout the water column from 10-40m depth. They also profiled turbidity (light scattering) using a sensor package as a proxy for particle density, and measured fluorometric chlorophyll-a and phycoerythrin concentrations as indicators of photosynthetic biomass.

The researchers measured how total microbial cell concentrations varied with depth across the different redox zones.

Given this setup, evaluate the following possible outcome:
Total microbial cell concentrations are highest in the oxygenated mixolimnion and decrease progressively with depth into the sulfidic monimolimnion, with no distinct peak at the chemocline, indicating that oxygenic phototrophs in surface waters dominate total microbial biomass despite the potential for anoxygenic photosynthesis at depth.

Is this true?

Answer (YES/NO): NO